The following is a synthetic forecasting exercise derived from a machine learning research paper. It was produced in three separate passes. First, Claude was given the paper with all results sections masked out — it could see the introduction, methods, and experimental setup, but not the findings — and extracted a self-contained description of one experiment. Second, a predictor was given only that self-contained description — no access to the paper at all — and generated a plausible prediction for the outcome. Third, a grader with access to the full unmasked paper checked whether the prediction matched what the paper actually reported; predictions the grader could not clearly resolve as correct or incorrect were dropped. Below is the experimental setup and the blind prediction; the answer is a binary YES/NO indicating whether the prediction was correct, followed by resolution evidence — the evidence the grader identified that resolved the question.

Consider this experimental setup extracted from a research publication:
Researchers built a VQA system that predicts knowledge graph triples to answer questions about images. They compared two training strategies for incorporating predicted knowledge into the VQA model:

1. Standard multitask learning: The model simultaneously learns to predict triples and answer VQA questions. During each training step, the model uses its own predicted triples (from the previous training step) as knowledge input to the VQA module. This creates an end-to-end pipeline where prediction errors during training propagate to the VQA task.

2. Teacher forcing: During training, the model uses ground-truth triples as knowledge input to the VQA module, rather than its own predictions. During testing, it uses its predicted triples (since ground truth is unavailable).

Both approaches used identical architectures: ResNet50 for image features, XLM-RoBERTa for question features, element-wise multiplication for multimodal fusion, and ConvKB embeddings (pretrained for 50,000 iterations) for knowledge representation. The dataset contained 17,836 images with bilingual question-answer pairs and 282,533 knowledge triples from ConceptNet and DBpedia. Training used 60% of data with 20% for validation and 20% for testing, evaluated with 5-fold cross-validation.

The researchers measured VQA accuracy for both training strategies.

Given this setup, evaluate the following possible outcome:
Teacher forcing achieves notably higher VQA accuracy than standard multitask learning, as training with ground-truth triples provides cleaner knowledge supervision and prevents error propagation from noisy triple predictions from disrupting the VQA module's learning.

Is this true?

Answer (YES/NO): YES